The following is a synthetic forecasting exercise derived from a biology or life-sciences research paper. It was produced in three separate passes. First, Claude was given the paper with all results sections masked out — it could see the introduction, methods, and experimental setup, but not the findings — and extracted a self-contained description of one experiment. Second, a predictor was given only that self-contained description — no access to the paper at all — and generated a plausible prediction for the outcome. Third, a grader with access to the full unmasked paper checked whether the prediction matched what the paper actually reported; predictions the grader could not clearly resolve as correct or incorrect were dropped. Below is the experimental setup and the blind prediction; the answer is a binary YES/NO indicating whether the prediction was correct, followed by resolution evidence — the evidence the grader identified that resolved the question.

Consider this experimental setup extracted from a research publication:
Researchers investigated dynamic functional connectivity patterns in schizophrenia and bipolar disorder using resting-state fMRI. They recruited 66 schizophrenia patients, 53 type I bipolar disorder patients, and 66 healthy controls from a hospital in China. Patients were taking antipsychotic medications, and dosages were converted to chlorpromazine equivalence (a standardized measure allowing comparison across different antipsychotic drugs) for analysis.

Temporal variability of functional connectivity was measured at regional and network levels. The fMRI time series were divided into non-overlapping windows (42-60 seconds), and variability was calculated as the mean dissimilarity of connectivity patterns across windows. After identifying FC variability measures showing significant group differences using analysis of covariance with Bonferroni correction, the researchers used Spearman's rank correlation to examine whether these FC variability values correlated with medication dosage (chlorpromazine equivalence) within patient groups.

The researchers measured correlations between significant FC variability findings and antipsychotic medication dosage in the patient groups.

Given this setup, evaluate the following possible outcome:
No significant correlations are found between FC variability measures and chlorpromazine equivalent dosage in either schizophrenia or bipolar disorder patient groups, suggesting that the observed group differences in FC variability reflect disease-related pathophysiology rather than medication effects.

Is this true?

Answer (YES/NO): YES